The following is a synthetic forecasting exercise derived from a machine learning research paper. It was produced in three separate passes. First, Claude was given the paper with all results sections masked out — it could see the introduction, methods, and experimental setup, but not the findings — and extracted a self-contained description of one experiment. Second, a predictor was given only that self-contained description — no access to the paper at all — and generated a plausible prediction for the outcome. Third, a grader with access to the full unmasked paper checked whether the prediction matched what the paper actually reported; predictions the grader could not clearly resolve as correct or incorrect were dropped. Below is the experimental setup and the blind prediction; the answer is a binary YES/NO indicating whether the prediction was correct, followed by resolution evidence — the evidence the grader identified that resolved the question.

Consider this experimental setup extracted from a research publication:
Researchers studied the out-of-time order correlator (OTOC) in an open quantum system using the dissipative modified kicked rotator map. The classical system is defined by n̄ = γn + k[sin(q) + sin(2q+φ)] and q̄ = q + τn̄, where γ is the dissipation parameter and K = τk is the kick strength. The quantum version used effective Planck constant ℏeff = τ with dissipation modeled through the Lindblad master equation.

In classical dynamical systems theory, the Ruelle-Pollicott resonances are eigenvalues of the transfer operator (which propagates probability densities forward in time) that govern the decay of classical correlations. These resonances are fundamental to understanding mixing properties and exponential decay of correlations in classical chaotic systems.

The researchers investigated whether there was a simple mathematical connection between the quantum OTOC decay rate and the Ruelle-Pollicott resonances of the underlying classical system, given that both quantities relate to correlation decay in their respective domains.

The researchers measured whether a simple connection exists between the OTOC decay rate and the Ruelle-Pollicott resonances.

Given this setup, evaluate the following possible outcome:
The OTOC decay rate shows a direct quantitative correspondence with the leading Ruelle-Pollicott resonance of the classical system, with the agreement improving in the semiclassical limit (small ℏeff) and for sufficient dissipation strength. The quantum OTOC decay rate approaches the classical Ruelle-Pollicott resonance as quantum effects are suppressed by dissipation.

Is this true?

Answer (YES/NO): NO